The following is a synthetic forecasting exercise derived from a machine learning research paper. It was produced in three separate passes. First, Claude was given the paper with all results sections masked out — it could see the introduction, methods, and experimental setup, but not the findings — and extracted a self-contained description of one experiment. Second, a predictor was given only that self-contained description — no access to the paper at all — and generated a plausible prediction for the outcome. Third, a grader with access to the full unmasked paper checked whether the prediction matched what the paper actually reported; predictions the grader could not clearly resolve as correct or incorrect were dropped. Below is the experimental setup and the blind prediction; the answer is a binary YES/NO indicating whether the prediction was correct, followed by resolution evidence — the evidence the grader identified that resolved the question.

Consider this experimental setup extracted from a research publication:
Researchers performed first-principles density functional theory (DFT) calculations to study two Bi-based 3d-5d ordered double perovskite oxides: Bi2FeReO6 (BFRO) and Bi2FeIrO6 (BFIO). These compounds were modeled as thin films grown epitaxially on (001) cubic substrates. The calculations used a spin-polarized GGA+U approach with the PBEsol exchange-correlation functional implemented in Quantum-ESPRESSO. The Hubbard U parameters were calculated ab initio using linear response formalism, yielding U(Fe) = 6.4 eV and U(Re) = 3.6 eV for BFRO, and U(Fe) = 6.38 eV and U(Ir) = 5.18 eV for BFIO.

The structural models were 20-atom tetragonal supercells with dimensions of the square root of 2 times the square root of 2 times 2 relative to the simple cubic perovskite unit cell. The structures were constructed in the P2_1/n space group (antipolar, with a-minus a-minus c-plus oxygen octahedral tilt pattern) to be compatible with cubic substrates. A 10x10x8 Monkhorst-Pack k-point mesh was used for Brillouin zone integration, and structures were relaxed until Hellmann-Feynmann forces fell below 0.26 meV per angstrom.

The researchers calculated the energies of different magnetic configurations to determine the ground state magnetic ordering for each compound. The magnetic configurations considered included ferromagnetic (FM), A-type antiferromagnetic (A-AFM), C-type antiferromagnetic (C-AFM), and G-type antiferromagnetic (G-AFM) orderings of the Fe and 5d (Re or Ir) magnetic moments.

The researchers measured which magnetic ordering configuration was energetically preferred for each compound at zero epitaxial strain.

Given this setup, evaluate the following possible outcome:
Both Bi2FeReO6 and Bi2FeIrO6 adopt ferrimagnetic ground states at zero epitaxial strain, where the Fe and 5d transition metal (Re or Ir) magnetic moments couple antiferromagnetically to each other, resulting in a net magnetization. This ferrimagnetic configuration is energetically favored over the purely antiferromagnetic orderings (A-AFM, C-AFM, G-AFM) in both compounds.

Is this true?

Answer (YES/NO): NO